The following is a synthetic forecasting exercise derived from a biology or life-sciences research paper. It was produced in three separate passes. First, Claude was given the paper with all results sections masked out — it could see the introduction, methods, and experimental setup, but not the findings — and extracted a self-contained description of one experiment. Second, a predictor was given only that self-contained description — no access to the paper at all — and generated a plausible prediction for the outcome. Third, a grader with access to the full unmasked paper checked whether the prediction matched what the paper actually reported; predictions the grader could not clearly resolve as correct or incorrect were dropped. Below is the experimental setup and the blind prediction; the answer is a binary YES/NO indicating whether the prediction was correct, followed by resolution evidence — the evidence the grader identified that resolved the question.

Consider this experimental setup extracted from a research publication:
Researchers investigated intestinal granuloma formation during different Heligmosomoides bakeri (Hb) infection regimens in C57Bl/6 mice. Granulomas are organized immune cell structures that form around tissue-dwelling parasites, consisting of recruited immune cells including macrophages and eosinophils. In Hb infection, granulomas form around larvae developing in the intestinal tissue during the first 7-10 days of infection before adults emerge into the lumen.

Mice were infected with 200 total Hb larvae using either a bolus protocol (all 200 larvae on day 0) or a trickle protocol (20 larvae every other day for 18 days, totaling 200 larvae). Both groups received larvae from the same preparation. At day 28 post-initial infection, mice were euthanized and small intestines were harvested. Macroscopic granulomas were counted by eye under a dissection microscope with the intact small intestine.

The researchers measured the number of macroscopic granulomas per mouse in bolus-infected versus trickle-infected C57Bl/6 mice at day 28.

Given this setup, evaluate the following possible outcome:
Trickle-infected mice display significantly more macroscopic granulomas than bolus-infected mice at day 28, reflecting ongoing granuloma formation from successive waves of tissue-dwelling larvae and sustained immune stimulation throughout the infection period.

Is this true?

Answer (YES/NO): YES